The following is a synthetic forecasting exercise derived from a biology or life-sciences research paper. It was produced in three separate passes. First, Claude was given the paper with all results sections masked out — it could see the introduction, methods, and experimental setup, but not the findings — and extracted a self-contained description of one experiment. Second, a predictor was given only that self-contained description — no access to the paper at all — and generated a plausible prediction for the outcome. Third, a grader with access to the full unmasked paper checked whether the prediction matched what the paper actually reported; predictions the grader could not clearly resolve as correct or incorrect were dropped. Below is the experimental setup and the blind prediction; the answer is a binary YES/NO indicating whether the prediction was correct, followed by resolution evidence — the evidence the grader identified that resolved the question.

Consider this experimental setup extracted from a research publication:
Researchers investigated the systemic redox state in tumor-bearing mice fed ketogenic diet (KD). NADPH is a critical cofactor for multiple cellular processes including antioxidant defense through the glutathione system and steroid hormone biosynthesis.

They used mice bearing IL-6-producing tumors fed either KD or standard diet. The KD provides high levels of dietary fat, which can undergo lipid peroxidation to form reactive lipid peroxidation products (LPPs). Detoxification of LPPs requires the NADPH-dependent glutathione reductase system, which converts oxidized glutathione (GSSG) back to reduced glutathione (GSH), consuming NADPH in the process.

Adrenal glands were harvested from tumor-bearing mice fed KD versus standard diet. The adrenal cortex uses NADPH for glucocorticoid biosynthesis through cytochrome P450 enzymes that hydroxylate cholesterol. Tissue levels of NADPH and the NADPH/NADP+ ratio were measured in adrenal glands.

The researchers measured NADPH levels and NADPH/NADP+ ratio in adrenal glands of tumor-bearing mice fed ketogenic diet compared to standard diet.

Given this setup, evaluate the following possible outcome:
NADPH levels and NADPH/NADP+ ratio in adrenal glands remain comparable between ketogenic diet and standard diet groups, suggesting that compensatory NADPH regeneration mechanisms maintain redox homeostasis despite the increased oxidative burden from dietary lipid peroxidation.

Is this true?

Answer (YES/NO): NO